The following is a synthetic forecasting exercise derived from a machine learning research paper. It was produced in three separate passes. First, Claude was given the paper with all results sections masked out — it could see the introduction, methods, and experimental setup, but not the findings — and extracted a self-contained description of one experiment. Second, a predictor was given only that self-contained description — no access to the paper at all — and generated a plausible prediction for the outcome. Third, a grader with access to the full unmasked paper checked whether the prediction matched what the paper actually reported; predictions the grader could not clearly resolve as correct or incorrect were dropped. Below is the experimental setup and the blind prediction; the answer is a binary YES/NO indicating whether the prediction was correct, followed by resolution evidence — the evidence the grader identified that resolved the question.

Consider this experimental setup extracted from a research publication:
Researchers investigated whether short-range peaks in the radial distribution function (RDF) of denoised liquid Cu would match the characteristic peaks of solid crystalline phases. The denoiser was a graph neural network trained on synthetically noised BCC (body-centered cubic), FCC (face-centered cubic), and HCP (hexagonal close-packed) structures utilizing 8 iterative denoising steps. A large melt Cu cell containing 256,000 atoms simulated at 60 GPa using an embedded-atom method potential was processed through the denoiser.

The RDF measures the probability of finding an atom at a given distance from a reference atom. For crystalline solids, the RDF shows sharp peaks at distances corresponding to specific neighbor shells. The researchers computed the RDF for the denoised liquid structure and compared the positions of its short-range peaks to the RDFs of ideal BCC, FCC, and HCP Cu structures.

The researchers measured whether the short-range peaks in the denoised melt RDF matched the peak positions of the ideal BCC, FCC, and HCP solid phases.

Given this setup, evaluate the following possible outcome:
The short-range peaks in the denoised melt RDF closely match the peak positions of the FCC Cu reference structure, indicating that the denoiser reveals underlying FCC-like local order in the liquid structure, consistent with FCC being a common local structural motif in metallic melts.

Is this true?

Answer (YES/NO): NO